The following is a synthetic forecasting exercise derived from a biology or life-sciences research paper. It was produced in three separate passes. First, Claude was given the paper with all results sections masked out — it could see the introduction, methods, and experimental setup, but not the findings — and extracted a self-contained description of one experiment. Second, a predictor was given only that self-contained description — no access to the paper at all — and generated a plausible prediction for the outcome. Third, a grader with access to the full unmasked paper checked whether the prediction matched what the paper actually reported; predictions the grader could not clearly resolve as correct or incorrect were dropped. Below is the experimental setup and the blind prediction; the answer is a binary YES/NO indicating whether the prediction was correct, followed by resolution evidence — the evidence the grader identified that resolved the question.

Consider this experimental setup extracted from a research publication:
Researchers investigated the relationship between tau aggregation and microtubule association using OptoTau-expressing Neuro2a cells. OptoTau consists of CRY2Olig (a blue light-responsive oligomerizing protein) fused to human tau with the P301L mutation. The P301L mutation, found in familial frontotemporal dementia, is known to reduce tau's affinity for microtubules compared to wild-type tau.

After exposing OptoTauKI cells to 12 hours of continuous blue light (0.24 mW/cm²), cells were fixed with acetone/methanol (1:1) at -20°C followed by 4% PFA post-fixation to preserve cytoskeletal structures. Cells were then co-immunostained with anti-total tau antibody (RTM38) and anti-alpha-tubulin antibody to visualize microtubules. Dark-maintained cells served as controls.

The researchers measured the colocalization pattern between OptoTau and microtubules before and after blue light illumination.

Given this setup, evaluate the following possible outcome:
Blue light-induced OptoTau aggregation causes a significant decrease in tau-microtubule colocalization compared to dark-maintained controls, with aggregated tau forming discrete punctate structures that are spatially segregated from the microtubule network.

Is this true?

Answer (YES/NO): NO